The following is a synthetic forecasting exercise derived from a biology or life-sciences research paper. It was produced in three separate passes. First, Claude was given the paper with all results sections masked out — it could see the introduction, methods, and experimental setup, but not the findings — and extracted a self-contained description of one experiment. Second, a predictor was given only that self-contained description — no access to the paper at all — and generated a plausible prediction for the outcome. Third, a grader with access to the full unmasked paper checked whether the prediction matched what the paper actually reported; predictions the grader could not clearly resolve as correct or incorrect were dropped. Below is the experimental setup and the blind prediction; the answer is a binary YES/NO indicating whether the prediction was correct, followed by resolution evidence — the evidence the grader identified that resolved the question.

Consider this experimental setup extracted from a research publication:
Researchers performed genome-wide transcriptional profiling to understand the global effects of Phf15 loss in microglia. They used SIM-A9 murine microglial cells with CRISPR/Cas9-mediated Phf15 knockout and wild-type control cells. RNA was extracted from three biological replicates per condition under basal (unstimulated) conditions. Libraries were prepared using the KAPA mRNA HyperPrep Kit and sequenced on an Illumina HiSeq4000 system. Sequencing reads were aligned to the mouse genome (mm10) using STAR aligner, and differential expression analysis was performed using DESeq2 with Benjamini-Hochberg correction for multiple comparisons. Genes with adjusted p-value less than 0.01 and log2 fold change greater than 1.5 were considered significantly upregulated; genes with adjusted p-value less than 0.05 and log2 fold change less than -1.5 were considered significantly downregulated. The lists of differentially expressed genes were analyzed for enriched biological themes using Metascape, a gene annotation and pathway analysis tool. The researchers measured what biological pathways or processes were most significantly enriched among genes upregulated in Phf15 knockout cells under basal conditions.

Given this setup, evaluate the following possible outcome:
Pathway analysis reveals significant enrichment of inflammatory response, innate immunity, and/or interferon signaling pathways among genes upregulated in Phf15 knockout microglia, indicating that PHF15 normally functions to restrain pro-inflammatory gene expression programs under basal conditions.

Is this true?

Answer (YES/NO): YES